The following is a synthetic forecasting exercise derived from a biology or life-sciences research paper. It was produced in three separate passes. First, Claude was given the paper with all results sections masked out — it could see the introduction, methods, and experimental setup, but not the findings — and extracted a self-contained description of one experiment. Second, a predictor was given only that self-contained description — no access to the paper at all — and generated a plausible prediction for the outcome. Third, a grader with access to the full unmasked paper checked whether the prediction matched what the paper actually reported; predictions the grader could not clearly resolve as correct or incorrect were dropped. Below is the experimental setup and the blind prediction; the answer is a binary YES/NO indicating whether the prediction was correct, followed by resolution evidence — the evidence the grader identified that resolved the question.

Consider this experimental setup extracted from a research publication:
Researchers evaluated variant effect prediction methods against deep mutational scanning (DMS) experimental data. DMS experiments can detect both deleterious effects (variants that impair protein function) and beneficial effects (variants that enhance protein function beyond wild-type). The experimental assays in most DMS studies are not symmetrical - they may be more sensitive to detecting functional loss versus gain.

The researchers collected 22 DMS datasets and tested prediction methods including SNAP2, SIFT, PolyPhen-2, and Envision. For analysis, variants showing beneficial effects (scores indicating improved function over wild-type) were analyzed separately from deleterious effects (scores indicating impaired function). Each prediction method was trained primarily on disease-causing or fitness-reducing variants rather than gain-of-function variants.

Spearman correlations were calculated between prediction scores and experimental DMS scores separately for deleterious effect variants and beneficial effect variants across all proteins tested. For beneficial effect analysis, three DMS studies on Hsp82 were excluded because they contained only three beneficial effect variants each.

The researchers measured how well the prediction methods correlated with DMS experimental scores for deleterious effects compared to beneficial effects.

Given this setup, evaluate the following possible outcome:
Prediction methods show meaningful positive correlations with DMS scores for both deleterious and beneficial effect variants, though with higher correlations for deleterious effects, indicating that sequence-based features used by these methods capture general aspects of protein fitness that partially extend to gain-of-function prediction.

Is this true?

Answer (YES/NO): NO